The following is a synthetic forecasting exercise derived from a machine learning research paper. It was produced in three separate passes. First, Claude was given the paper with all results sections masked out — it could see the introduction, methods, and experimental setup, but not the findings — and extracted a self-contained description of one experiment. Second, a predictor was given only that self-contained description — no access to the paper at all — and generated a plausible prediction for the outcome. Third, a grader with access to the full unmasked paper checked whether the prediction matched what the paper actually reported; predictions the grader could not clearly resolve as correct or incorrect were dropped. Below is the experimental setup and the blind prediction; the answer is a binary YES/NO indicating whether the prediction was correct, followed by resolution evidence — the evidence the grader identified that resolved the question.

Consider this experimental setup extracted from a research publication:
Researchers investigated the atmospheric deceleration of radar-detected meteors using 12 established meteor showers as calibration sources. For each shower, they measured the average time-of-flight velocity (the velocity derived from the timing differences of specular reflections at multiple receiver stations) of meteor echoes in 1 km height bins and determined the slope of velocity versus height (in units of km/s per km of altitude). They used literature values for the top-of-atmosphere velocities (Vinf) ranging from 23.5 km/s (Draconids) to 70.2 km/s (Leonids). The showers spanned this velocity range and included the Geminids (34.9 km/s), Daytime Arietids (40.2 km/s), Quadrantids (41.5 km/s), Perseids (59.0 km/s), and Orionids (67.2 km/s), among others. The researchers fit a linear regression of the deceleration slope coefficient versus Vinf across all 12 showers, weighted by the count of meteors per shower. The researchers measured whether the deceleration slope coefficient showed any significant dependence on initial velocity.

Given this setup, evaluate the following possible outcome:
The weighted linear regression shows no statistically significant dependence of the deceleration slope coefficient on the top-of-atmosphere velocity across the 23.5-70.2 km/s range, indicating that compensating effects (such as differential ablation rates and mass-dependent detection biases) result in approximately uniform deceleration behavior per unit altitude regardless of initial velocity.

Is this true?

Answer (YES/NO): YES